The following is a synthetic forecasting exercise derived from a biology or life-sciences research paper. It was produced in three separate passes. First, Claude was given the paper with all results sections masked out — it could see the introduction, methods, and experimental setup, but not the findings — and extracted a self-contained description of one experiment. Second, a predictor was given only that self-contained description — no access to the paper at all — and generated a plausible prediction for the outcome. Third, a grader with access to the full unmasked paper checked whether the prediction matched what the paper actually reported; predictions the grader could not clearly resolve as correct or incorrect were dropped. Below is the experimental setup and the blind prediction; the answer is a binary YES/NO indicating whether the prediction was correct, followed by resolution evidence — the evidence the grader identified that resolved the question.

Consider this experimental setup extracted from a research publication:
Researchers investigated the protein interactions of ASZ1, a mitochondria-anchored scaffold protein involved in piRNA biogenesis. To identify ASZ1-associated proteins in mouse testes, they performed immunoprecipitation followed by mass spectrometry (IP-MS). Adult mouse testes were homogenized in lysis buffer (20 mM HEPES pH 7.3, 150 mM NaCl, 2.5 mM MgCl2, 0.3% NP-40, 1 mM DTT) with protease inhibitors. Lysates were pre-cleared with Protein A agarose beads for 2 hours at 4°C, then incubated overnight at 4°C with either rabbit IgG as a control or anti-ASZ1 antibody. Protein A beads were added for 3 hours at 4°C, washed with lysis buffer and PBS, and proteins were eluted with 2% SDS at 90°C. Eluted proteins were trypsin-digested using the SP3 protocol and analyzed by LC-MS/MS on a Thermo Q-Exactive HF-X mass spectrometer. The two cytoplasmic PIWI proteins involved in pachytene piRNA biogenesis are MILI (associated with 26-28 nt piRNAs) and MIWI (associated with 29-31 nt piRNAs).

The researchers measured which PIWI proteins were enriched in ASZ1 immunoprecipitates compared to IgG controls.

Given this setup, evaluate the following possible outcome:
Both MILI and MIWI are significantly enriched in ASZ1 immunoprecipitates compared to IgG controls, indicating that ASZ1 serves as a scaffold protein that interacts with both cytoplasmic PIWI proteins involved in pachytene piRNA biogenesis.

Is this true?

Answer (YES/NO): NO